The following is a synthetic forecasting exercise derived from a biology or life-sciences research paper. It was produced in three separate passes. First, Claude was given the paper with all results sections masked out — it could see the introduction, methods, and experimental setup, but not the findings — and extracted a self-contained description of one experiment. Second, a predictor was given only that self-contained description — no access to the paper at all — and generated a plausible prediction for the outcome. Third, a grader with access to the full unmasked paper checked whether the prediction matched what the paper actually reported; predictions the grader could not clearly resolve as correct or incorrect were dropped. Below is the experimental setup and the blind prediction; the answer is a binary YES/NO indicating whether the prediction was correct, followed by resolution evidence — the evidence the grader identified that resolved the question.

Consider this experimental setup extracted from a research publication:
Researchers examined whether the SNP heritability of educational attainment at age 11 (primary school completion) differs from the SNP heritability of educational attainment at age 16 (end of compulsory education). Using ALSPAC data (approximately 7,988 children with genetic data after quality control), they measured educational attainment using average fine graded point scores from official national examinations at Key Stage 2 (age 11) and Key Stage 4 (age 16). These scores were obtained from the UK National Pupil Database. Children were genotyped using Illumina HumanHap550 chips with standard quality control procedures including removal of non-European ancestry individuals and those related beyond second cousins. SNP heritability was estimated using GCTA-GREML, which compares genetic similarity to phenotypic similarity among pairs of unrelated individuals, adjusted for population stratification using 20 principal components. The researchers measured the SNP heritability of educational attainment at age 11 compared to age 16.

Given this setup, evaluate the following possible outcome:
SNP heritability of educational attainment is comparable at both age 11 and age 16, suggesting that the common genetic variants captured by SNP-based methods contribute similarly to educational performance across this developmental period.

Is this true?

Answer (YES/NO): NO